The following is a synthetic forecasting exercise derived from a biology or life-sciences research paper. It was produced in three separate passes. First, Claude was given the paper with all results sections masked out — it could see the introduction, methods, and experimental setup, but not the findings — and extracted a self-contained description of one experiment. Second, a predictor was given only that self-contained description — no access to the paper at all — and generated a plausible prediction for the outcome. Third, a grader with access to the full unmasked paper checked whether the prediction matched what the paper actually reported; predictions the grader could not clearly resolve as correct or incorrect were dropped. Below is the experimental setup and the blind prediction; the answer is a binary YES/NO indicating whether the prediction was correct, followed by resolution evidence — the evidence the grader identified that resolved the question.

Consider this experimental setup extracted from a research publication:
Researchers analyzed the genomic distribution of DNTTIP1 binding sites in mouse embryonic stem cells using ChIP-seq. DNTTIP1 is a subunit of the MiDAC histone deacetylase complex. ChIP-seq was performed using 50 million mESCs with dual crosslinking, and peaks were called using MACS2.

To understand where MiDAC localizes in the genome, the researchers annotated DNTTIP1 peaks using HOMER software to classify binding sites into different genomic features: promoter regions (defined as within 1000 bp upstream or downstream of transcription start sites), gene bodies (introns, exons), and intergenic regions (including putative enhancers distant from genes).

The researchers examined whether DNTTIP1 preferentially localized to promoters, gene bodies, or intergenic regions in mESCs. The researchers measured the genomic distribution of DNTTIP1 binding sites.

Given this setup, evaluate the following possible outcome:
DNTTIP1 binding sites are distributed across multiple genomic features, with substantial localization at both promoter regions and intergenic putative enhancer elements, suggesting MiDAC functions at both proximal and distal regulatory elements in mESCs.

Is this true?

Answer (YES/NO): YES